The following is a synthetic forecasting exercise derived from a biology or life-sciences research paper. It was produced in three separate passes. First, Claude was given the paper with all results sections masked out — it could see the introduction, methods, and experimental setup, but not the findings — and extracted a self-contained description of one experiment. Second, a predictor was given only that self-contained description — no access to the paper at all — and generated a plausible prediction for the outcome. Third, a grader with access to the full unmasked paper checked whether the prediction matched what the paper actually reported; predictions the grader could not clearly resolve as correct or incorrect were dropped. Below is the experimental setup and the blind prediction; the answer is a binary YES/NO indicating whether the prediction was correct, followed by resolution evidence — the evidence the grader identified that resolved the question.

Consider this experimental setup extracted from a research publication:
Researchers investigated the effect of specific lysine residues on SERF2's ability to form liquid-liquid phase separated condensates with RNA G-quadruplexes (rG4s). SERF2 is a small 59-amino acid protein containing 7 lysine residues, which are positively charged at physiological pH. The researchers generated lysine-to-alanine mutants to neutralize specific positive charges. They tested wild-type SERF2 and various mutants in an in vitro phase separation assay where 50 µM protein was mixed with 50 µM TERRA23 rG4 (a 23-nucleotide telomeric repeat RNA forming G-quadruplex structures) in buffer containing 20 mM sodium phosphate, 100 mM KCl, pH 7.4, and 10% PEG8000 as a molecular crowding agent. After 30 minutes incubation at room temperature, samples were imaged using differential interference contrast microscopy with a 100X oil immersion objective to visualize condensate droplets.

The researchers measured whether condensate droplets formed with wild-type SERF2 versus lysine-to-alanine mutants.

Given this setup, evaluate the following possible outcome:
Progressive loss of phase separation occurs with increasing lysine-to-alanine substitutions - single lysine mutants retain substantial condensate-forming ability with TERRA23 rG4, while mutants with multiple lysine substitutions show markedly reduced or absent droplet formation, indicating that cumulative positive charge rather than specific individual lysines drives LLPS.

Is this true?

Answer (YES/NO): NO